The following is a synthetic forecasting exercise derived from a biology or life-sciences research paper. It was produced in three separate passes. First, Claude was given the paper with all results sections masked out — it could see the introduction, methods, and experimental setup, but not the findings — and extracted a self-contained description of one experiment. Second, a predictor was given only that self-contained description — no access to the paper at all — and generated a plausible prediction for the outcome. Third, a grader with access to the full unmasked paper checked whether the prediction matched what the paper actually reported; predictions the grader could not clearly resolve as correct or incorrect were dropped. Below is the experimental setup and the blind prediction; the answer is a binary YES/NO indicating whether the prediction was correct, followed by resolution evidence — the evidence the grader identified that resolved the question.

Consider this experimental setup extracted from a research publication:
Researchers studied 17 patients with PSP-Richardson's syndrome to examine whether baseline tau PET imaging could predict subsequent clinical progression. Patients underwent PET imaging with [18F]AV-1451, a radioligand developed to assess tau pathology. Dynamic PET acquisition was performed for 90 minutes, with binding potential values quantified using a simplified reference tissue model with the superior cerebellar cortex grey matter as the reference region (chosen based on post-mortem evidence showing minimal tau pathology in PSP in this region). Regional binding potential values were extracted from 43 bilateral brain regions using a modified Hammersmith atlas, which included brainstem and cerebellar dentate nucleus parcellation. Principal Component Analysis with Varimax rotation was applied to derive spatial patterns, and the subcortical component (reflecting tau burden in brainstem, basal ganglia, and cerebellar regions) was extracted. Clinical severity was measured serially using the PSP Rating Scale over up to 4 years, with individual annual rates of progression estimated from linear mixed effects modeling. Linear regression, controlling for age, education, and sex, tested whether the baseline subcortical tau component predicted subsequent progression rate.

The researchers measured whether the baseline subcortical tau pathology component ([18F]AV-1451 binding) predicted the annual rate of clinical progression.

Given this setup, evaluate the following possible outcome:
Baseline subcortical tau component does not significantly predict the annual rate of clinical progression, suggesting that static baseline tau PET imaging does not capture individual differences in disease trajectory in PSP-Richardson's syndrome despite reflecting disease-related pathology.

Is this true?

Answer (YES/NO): NO